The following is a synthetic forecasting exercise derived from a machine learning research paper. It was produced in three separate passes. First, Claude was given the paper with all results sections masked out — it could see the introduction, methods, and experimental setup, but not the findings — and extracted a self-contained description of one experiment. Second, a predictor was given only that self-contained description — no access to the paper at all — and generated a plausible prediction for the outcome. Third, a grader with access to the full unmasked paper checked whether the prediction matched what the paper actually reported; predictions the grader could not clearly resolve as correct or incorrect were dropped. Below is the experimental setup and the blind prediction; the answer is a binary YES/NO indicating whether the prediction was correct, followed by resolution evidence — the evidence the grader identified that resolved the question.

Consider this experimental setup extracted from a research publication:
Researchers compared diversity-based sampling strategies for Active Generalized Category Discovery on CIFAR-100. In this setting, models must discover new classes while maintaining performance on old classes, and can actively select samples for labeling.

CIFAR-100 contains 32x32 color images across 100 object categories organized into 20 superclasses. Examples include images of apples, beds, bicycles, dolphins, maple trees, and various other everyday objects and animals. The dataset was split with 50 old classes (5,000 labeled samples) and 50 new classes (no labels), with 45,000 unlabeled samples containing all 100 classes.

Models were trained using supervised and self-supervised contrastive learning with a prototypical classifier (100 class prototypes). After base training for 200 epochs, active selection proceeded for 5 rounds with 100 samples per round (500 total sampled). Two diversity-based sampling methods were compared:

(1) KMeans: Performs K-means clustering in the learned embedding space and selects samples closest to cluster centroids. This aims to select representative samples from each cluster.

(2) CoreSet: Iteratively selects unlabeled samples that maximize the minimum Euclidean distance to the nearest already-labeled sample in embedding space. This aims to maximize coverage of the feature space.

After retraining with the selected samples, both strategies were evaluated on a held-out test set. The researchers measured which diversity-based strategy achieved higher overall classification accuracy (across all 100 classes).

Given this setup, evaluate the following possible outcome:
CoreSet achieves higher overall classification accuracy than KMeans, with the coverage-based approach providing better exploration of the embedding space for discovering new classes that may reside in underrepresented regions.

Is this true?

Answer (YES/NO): NO